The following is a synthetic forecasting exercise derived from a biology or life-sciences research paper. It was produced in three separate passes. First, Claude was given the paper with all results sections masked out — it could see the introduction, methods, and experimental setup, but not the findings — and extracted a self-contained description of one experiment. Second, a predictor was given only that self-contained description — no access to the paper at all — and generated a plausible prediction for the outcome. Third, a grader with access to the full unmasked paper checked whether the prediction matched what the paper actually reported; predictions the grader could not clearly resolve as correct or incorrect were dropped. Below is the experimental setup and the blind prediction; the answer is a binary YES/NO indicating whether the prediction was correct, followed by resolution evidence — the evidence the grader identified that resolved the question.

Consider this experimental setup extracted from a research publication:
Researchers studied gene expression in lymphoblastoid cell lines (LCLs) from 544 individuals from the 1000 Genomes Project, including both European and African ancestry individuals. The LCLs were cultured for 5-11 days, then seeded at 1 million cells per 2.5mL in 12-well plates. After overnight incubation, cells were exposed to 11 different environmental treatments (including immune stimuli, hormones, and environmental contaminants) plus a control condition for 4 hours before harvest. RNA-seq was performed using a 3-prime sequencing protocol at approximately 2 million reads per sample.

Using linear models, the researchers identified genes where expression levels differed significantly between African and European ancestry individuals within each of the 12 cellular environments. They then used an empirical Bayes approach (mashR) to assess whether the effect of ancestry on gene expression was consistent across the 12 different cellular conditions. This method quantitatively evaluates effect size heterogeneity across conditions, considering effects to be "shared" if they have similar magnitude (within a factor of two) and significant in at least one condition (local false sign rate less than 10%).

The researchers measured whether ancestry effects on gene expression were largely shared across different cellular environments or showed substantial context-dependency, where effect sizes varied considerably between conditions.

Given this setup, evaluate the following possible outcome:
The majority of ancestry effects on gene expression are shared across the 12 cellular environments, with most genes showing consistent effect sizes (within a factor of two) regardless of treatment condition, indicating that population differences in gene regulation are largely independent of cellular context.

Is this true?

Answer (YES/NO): YES